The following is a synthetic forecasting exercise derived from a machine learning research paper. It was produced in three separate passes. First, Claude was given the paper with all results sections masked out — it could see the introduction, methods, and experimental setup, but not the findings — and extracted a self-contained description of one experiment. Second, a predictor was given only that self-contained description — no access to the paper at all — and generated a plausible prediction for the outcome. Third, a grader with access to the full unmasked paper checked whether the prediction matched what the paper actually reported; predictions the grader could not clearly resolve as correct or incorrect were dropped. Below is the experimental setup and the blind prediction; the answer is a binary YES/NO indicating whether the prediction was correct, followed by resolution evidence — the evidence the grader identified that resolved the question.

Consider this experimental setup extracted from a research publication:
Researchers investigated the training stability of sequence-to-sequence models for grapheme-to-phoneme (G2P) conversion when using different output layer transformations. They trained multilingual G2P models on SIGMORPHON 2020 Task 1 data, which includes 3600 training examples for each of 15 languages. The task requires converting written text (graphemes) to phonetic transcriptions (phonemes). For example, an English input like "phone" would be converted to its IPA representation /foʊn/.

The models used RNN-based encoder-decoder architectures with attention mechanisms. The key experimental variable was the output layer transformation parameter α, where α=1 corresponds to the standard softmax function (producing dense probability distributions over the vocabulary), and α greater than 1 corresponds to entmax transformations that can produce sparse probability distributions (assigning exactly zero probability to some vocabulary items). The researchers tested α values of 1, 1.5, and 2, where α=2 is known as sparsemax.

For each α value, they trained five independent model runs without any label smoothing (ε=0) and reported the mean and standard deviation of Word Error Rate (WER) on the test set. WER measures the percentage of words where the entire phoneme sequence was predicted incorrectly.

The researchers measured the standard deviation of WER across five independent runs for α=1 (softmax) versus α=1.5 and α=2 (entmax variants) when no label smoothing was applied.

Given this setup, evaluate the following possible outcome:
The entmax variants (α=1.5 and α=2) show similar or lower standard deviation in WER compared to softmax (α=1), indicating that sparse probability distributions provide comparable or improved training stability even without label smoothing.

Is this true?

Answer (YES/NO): YES